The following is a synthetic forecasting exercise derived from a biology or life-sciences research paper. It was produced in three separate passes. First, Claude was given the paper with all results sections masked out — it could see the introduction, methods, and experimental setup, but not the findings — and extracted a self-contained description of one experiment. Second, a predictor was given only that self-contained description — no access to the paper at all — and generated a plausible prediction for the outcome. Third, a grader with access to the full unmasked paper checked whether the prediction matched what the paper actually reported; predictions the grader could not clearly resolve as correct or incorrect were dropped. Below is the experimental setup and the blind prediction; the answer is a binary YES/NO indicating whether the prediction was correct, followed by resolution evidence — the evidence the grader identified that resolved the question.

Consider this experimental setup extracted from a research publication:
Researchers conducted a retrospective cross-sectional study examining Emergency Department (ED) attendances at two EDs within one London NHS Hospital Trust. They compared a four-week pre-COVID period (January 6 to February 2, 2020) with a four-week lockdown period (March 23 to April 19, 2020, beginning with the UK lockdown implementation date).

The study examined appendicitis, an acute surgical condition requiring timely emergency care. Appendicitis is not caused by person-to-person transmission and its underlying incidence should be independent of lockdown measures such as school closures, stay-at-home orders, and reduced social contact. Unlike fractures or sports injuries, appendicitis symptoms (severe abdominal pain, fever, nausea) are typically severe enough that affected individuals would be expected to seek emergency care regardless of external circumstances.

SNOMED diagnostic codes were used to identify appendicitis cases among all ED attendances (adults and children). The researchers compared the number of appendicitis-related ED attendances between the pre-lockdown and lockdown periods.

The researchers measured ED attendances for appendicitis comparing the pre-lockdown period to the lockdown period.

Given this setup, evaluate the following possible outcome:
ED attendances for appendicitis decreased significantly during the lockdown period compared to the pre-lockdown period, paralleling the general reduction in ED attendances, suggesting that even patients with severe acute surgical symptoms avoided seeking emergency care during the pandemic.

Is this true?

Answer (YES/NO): YES